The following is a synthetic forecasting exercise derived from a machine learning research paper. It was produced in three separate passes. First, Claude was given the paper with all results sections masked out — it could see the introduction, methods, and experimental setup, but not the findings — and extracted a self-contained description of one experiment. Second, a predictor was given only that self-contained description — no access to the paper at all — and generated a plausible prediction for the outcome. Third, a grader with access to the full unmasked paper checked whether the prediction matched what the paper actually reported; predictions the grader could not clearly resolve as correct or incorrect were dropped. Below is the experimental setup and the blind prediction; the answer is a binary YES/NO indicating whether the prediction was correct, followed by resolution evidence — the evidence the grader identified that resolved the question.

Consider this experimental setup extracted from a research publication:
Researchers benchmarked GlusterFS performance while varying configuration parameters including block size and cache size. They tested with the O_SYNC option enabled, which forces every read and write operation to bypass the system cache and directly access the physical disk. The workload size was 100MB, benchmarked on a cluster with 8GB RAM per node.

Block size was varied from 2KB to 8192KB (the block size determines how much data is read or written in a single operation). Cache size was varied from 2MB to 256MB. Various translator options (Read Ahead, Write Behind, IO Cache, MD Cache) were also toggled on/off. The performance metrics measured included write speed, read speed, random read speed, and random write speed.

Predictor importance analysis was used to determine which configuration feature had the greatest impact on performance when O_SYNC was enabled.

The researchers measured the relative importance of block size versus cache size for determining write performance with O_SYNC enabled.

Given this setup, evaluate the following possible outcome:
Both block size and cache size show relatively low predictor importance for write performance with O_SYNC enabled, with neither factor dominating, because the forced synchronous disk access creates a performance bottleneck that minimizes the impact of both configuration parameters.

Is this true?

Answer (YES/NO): NO